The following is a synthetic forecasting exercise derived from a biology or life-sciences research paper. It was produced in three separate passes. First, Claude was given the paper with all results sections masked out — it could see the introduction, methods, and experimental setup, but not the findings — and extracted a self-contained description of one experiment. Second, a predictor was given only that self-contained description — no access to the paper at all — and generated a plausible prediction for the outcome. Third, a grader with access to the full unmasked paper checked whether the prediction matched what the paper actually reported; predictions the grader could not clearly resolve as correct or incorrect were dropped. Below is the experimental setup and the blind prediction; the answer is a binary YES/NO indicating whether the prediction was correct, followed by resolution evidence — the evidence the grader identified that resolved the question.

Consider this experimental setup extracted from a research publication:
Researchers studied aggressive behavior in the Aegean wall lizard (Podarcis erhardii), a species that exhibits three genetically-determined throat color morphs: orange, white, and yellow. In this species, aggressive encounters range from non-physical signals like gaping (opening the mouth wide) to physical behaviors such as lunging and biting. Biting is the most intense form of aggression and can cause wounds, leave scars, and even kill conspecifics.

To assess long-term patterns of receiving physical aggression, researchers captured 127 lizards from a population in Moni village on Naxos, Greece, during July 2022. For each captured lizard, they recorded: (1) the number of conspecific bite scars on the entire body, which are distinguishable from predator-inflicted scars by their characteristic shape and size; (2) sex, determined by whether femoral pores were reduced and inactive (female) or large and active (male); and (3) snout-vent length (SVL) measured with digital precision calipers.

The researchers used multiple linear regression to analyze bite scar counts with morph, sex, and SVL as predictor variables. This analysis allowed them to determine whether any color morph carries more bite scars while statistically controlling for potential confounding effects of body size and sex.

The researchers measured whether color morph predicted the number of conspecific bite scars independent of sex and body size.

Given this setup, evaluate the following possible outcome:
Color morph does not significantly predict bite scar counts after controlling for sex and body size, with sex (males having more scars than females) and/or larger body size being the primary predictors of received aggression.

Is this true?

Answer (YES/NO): NO